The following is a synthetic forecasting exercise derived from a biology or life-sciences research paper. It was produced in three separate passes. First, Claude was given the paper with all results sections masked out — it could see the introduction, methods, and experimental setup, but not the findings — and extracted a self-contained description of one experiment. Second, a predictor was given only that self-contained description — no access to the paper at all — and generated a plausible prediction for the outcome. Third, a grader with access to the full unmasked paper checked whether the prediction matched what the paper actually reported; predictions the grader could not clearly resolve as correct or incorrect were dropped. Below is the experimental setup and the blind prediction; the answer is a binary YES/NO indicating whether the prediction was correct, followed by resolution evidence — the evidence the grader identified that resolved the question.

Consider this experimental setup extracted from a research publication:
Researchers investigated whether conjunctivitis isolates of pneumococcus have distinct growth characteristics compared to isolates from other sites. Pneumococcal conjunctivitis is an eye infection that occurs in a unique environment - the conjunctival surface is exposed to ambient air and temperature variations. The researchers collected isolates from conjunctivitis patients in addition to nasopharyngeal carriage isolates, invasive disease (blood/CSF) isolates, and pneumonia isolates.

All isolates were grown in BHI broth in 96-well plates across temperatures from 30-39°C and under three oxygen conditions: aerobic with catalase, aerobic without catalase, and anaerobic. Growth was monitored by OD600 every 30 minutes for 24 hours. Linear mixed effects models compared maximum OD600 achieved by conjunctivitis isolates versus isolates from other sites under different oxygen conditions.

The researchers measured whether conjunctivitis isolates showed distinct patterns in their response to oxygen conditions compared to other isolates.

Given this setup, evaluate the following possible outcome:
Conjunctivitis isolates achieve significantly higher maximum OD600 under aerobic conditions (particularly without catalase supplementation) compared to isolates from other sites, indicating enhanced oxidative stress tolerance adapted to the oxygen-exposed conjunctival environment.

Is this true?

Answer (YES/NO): NO